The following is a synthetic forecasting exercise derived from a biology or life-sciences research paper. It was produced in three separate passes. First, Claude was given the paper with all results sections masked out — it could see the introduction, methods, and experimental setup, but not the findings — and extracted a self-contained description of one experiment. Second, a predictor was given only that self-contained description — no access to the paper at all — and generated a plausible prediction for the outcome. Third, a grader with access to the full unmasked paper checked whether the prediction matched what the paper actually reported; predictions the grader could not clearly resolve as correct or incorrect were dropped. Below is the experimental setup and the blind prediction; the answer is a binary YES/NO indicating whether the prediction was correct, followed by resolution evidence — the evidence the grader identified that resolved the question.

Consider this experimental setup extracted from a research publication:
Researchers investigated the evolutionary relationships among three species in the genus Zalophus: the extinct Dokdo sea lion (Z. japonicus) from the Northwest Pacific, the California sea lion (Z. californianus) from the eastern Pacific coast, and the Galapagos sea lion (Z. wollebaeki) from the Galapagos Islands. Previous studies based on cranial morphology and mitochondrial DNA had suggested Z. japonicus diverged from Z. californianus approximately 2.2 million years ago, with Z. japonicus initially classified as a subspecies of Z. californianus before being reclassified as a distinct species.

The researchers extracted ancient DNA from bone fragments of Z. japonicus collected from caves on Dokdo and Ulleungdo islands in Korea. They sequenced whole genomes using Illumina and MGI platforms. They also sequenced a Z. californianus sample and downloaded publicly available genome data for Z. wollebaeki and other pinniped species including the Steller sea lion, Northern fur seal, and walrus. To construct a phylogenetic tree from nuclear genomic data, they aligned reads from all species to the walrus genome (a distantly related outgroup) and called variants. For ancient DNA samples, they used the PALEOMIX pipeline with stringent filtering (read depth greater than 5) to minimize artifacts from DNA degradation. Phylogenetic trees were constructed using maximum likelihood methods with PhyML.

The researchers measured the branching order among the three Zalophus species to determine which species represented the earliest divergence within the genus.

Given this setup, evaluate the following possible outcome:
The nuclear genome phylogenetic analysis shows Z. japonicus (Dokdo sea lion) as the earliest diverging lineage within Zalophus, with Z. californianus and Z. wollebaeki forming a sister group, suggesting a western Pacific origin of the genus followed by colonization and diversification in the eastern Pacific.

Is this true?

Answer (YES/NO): YES